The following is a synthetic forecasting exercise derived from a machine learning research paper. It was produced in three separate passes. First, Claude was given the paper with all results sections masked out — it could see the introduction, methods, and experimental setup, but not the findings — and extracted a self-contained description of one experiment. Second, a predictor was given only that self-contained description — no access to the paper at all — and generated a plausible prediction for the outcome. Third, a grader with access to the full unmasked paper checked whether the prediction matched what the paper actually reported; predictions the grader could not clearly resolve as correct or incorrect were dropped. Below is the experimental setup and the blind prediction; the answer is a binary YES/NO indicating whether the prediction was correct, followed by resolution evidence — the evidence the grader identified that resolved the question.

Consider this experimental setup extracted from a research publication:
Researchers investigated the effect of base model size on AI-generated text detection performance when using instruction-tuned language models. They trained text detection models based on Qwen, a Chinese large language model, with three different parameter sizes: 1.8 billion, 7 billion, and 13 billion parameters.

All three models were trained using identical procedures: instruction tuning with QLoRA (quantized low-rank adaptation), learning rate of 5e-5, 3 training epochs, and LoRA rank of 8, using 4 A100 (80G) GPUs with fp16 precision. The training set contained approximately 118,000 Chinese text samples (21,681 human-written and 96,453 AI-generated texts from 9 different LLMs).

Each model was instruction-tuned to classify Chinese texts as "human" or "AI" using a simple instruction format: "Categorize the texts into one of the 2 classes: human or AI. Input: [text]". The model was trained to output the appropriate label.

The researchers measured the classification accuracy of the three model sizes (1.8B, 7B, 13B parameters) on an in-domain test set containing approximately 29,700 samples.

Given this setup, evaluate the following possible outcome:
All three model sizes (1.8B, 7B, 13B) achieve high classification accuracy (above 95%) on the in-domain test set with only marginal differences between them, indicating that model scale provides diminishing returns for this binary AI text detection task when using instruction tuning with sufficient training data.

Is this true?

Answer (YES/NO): YES